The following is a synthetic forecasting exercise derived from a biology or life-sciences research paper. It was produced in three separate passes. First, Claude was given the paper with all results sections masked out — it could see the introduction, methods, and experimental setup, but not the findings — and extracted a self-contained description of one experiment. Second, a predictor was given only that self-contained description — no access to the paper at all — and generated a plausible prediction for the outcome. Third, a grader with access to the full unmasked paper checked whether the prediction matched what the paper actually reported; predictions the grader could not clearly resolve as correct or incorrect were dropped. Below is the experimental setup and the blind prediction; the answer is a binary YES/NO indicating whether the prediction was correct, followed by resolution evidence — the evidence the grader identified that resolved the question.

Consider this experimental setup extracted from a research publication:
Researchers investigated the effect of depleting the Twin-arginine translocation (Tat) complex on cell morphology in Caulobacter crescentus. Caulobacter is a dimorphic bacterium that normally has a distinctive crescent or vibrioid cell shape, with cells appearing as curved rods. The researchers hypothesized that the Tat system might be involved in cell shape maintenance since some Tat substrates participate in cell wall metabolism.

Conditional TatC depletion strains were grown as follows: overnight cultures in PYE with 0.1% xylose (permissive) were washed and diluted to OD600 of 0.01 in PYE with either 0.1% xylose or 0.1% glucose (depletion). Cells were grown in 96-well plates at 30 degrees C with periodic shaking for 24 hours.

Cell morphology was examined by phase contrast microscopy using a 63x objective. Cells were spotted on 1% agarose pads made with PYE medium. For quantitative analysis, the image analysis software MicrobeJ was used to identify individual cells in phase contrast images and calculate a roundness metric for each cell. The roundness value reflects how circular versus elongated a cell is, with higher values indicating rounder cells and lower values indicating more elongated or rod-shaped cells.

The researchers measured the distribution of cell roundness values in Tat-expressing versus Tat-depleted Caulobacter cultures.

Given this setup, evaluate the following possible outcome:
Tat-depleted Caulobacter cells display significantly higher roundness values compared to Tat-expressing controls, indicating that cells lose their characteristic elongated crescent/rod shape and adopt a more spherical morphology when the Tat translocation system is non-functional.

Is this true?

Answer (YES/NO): YES